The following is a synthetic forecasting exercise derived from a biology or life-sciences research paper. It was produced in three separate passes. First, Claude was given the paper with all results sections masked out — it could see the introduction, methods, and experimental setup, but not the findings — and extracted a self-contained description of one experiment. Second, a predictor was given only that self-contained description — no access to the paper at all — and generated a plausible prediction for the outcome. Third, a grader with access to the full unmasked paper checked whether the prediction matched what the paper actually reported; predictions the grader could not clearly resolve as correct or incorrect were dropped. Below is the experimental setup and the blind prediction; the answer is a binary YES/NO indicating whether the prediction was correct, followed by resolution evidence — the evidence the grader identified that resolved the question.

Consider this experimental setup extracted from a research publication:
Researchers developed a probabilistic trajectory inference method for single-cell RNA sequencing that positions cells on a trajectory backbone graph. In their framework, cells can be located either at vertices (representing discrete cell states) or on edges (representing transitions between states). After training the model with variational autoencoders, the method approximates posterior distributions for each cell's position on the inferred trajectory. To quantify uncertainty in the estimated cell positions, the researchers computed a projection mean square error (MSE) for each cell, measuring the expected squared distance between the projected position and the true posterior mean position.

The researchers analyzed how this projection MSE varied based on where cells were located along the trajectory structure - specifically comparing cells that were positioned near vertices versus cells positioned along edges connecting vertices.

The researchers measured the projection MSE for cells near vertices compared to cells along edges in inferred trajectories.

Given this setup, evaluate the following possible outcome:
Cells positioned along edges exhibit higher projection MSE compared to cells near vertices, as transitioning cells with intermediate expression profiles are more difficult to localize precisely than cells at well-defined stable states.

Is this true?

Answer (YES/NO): YES